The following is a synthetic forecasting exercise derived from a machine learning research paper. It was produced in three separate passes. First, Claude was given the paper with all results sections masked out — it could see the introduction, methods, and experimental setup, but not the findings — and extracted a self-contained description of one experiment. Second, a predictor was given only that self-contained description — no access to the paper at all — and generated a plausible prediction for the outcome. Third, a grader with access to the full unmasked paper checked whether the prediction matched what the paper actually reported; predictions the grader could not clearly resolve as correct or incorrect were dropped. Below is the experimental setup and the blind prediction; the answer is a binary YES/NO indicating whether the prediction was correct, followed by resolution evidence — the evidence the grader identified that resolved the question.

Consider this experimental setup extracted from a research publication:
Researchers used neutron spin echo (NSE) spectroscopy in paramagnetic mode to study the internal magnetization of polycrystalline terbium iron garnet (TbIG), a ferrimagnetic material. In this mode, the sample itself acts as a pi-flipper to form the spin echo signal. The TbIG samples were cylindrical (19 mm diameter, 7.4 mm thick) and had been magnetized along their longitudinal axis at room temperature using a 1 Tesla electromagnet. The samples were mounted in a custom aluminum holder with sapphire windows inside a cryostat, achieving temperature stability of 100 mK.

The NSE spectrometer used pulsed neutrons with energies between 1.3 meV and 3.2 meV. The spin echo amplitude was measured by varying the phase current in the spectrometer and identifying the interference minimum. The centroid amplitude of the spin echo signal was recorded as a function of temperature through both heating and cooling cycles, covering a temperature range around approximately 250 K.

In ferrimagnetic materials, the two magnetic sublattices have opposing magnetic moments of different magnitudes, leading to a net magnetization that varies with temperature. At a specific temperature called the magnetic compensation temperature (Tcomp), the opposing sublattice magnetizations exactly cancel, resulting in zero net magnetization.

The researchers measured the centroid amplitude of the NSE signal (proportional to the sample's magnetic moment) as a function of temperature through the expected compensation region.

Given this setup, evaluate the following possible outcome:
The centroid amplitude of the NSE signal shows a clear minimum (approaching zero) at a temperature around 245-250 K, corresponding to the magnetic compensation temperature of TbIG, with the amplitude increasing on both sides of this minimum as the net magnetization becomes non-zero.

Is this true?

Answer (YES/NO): YES